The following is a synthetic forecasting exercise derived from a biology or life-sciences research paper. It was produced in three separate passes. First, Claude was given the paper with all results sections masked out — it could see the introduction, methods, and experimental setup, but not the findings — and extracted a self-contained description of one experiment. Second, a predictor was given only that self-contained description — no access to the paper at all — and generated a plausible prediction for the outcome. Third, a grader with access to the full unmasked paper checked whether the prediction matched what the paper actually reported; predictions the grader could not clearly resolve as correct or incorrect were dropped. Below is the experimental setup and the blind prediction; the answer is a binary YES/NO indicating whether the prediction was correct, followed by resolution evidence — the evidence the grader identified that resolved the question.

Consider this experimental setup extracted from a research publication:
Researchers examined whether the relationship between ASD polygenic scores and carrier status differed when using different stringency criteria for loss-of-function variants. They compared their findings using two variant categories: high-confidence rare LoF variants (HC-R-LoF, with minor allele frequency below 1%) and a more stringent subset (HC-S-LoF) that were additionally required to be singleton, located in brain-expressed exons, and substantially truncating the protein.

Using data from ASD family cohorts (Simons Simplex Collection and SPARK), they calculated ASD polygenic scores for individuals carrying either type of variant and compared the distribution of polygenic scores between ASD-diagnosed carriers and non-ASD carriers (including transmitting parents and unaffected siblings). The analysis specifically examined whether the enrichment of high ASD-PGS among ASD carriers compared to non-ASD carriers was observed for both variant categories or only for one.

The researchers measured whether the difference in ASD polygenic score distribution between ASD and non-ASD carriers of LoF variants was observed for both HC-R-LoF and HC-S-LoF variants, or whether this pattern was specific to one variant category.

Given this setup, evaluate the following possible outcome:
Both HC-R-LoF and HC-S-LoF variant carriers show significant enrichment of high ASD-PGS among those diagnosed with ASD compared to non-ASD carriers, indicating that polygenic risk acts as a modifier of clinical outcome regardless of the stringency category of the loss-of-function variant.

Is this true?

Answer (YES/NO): YES